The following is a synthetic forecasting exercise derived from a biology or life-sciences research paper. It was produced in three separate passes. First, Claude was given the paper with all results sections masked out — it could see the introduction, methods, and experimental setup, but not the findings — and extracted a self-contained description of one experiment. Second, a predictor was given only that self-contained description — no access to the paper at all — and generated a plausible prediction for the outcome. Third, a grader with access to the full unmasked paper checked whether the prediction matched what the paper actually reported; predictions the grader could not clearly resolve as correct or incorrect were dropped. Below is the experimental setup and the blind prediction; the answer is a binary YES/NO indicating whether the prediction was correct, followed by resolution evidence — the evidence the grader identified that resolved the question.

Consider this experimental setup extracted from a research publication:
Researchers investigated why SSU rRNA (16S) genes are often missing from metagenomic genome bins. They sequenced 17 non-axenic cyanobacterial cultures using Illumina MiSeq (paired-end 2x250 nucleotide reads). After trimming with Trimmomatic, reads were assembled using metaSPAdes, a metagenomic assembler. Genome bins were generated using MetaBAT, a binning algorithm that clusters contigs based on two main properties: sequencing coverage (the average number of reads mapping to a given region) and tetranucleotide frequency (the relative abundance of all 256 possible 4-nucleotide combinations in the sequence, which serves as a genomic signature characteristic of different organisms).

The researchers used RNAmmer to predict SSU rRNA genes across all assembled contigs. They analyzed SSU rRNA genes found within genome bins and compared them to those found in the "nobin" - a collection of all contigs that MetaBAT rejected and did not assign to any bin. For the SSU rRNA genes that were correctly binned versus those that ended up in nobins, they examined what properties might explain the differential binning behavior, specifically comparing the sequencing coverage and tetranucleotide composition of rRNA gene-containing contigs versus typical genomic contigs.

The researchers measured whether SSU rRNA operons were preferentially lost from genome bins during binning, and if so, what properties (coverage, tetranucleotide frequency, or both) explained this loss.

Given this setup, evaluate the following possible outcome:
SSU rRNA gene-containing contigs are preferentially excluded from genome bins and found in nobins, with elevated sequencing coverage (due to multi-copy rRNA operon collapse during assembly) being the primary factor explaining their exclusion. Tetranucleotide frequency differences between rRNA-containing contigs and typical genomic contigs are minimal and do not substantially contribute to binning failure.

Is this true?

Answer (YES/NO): NO